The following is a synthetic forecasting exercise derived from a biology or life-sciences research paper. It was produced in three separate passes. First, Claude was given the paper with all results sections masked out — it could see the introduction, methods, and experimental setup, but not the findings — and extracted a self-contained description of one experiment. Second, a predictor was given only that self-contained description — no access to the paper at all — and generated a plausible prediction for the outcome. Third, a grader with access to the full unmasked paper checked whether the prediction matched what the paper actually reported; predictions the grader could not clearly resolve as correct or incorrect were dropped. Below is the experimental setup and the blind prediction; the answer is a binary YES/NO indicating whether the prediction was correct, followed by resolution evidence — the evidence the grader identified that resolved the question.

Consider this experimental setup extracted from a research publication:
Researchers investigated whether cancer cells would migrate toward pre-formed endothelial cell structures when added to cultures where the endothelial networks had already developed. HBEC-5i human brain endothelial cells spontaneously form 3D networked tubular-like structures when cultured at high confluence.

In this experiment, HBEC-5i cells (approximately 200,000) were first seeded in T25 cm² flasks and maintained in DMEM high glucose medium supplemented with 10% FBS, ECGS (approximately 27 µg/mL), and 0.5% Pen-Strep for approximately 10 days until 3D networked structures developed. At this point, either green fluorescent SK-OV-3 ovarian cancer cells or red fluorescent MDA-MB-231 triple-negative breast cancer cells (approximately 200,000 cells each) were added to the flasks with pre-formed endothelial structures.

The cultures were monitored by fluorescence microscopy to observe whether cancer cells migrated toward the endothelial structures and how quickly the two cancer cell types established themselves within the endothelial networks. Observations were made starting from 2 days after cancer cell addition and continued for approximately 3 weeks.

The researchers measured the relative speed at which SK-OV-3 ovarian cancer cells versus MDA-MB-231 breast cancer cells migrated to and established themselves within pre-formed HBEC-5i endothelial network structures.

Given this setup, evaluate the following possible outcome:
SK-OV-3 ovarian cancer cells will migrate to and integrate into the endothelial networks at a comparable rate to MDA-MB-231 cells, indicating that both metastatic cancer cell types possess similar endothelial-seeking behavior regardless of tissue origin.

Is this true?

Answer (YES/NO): NO